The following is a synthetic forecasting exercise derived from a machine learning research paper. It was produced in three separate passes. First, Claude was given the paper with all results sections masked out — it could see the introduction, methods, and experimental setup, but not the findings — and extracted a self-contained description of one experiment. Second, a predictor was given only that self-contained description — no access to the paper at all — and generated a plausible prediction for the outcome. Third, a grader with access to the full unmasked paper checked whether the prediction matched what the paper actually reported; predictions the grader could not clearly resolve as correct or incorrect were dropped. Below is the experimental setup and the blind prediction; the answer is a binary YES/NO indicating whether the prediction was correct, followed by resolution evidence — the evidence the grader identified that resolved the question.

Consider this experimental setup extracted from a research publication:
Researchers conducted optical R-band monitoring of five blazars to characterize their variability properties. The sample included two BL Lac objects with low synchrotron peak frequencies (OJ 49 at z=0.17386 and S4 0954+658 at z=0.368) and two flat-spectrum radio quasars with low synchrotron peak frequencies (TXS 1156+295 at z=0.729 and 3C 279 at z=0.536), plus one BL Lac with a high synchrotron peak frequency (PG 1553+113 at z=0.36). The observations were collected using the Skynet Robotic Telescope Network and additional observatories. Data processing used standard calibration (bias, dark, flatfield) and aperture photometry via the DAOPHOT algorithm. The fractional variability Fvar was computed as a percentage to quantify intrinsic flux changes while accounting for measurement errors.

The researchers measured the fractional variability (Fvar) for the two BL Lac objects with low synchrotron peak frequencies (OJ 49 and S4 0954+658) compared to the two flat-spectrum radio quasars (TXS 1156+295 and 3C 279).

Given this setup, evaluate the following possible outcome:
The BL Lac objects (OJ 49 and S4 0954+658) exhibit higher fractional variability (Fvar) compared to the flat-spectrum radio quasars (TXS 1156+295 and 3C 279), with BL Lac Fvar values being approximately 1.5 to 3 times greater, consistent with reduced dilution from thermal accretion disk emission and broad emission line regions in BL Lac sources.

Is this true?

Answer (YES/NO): NO